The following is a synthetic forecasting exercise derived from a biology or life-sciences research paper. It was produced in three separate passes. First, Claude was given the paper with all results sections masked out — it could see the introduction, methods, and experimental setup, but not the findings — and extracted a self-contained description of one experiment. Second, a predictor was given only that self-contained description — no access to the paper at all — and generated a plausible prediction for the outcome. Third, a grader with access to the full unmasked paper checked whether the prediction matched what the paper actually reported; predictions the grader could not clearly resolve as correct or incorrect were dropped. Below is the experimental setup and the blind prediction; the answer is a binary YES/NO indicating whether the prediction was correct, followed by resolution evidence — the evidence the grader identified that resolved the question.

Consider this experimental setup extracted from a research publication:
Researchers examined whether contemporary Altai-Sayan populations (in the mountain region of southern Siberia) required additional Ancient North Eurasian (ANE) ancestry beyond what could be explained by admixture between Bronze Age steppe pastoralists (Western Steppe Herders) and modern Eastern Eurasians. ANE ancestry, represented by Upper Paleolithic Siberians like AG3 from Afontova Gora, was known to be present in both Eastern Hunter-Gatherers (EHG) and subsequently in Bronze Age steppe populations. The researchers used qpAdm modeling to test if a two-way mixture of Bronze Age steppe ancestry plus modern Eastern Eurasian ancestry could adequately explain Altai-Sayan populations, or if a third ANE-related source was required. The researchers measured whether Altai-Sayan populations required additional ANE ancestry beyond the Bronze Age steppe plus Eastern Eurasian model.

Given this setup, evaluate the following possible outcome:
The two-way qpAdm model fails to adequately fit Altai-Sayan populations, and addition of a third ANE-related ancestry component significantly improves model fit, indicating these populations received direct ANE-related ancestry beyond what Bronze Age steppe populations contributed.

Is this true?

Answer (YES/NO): NO